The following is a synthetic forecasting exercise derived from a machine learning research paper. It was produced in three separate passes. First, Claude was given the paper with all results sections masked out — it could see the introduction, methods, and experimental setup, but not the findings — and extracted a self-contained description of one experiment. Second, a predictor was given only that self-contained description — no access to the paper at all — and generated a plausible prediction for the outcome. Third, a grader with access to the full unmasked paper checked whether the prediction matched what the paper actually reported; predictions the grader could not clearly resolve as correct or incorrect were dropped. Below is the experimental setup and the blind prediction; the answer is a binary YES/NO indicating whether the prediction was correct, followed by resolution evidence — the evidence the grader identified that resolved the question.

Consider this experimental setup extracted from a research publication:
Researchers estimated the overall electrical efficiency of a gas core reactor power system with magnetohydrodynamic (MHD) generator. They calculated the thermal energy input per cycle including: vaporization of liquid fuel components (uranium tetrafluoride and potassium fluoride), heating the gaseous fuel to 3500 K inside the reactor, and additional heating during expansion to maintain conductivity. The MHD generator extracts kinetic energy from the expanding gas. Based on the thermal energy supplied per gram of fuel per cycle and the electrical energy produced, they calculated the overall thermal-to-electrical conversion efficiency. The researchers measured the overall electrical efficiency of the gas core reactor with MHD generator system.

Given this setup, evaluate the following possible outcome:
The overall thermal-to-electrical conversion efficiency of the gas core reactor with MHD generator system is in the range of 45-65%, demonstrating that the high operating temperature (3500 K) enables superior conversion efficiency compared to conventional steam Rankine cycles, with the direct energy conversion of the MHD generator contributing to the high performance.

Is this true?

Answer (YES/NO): NO